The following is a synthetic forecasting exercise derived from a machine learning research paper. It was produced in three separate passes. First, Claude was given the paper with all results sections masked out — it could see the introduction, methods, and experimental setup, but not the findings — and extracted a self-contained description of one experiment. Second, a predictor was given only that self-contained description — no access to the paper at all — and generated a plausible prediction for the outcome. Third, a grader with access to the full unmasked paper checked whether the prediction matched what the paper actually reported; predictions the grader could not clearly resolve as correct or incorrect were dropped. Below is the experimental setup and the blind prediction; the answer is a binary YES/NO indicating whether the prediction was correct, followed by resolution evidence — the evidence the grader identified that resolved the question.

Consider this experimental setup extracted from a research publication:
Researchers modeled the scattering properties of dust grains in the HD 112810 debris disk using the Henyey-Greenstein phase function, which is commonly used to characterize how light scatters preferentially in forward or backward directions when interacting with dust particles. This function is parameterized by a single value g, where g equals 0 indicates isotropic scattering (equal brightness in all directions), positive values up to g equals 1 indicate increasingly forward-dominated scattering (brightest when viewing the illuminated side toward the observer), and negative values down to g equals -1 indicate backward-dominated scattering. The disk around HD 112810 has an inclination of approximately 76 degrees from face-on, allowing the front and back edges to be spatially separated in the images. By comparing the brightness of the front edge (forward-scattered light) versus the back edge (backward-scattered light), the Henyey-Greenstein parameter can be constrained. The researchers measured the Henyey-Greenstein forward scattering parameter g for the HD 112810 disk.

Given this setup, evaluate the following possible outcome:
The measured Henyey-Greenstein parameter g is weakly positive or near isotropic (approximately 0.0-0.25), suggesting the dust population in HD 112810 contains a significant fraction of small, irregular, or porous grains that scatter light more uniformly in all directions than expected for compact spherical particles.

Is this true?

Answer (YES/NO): NO